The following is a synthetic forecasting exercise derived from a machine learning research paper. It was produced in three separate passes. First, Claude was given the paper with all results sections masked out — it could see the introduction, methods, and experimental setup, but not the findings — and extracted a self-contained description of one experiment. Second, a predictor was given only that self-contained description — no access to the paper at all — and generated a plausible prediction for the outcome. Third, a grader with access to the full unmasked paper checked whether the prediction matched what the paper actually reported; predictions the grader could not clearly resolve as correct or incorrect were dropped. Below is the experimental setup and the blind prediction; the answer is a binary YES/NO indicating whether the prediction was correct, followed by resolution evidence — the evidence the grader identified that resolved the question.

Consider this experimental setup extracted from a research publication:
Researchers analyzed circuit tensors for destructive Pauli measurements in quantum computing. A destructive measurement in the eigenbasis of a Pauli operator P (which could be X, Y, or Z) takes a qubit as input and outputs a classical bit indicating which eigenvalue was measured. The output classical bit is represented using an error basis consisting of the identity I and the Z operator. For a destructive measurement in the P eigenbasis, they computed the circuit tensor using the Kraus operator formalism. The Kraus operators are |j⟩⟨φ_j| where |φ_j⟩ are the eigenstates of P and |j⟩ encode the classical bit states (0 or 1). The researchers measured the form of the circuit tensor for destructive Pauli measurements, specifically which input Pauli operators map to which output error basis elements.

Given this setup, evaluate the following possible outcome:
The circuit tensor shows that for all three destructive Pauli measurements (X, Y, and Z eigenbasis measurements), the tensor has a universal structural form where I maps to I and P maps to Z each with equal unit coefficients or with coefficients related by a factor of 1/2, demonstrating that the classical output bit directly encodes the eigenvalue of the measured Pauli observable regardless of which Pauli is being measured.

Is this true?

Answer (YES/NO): YES